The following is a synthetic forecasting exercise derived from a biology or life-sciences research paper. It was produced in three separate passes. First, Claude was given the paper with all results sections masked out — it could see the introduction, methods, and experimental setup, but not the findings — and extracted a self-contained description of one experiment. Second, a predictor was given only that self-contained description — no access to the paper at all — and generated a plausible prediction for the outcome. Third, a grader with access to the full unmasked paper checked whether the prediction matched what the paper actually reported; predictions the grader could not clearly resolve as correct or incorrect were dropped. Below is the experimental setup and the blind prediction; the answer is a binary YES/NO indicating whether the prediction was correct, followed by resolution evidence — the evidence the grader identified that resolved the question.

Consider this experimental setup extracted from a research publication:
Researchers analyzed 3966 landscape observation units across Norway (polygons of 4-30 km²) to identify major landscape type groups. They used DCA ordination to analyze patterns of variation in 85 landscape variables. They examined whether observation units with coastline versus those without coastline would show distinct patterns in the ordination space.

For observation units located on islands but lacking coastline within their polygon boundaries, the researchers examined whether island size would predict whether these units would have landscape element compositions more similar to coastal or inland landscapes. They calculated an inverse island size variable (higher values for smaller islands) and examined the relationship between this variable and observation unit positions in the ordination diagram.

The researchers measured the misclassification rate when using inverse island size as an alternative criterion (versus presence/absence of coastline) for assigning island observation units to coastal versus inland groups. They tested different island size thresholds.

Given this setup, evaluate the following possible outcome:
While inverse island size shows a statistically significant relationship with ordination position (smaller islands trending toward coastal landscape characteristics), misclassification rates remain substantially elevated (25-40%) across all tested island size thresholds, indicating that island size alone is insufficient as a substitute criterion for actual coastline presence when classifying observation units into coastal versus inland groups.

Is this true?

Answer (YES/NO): NO